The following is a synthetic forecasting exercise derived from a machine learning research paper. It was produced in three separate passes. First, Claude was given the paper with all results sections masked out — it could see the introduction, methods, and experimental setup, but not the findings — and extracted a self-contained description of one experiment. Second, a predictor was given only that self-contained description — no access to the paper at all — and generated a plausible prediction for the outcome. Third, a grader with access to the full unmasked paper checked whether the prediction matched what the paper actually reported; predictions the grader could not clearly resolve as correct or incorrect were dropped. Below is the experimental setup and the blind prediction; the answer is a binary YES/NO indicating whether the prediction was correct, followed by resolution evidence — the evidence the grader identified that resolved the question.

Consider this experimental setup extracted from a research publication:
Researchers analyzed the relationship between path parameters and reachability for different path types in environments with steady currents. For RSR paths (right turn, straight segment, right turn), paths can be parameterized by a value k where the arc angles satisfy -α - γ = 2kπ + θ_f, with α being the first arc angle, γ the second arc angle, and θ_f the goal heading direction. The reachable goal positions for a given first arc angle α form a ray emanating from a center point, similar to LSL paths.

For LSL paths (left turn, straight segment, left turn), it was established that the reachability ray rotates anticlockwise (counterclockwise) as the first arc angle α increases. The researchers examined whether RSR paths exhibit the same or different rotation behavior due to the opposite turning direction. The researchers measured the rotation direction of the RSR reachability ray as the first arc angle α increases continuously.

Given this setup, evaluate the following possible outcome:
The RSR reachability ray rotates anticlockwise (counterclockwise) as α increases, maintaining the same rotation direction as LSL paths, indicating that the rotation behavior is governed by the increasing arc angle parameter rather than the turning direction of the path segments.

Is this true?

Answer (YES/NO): NO